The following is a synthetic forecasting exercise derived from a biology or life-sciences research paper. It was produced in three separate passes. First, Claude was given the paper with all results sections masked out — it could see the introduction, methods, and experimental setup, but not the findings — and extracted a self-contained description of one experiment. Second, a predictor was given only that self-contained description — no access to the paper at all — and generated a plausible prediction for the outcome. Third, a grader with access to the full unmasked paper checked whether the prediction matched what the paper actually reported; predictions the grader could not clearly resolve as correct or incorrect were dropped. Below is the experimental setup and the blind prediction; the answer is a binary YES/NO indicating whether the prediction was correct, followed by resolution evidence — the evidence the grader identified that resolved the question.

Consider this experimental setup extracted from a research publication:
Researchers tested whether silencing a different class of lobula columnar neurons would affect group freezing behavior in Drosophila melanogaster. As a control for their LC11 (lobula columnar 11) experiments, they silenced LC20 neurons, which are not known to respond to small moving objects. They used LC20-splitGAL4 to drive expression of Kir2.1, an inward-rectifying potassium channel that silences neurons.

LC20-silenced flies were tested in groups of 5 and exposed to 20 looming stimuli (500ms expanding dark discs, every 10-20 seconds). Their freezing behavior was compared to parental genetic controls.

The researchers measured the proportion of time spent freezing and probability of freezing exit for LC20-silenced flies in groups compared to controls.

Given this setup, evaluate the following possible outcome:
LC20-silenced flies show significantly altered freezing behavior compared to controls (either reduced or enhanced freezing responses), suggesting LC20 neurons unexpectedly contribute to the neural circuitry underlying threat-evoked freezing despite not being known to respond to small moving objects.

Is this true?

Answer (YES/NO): NO